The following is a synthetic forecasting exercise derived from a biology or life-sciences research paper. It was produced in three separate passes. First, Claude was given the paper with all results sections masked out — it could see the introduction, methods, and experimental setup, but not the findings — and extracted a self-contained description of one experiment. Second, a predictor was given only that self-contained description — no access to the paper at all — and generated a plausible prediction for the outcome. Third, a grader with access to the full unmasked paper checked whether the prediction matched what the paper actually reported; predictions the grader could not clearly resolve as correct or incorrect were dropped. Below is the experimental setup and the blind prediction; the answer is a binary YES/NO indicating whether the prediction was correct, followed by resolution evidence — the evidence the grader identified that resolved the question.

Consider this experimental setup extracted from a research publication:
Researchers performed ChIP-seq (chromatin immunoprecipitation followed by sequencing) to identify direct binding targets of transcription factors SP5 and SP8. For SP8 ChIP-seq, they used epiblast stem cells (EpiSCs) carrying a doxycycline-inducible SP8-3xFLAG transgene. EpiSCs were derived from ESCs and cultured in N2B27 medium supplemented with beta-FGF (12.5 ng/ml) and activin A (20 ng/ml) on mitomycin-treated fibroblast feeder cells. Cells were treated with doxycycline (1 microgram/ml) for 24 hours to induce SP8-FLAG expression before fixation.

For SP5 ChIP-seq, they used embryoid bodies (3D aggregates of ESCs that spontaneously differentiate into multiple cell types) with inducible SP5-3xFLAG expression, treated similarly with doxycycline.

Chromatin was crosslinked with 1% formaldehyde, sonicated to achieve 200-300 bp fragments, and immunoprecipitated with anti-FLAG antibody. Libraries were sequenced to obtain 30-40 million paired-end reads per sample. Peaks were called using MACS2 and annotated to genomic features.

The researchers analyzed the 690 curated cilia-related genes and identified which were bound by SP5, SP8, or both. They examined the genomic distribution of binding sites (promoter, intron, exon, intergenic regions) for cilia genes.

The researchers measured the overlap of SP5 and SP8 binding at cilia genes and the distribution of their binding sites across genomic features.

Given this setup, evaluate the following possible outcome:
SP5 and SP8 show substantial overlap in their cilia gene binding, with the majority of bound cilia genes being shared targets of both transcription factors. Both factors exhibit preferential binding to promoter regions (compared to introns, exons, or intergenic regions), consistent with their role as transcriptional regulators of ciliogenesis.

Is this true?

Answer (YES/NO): NO